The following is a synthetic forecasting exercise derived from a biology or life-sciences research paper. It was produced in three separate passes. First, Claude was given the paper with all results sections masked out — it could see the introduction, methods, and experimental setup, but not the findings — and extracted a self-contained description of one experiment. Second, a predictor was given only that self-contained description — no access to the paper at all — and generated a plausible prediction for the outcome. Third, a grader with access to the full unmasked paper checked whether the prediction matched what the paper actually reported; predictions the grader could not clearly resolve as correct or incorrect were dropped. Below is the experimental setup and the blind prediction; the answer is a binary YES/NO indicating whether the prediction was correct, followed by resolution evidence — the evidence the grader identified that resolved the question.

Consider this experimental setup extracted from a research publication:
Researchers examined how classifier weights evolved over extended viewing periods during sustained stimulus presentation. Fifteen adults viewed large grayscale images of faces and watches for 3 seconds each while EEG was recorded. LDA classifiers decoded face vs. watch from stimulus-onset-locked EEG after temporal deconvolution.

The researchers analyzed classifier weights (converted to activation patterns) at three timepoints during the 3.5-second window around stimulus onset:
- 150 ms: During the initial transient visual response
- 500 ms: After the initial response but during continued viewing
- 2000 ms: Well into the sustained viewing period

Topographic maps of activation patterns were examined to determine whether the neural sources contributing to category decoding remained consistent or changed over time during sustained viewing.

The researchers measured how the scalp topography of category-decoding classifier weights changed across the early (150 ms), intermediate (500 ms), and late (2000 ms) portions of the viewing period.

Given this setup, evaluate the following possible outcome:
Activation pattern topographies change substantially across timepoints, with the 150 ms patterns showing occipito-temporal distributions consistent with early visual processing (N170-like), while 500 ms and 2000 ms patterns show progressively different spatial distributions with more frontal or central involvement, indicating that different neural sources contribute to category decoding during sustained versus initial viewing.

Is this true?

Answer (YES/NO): NO